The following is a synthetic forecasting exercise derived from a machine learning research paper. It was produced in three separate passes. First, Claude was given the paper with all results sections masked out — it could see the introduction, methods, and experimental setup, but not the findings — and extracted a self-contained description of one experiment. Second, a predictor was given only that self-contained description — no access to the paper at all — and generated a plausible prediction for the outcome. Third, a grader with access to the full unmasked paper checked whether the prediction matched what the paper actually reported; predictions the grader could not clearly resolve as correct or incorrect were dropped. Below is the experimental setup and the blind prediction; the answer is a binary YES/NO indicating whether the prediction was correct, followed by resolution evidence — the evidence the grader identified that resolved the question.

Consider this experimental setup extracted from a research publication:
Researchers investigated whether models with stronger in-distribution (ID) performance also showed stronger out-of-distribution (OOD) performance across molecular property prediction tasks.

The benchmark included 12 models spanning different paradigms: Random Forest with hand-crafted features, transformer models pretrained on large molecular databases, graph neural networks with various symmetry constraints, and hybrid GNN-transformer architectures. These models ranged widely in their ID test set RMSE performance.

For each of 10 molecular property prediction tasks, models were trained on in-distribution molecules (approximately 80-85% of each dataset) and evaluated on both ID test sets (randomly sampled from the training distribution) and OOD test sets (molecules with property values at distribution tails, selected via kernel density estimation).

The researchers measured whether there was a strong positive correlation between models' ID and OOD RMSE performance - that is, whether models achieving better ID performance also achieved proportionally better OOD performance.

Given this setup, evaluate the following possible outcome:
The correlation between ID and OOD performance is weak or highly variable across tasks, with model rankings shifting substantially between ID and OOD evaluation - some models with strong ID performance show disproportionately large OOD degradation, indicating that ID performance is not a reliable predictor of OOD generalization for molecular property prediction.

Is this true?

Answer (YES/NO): YES